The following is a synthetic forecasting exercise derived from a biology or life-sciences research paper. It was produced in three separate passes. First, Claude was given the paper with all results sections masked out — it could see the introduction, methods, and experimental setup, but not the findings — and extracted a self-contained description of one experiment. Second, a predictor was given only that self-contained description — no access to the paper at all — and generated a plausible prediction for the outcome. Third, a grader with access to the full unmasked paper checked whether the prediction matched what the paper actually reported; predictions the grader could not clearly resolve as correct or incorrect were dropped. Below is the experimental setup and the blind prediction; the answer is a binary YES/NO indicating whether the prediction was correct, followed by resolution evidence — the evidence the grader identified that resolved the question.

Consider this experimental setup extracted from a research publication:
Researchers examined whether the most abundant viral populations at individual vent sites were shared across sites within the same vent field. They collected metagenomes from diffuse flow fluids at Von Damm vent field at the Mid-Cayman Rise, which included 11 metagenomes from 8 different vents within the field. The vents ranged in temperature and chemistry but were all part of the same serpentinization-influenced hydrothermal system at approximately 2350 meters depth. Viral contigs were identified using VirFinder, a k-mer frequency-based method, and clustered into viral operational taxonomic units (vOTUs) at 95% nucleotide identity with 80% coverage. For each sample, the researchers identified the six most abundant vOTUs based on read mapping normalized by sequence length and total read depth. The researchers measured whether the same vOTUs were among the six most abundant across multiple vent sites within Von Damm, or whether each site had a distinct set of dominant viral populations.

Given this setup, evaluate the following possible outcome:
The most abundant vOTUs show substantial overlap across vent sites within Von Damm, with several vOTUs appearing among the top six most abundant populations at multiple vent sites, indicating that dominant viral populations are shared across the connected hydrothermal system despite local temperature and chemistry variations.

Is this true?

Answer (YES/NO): NO